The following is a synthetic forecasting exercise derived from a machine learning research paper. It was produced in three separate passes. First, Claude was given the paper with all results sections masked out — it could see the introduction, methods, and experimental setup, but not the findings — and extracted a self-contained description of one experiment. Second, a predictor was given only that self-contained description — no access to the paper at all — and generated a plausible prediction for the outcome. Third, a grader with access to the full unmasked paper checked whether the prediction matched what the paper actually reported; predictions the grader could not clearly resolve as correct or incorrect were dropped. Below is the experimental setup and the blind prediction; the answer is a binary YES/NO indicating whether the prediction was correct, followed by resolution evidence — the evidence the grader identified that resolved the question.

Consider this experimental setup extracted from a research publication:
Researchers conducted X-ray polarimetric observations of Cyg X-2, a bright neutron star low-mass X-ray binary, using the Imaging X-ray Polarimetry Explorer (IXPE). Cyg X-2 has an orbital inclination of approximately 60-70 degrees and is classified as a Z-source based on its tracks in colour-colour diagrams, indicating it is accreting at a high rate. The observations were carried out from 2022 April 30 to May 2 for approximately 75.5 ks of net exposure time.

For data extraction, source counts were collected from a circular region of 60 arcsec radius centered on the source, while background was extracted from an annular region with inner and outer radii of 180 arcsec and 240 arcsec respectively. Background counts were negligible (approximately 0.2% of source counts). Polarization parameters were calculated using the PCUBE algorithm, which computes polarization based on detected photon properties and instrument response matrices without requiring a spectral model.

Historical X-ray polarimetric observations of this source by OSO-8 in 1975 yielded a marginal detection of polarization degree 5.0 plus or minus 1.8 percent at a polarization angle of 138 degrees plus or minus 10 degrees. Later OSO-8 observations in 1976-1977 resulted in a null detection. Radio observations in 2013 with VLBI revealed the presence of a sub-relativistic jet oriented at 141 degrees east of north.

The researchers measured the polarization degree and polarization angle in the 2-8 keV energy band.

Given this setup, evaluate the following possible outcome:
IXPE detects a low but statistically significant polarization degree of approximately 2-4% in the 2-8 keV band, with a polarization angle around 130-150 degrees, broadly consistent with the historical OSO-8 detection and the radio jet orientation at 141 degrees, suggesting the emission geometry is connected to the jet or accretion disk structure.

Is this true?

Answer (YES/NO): NO